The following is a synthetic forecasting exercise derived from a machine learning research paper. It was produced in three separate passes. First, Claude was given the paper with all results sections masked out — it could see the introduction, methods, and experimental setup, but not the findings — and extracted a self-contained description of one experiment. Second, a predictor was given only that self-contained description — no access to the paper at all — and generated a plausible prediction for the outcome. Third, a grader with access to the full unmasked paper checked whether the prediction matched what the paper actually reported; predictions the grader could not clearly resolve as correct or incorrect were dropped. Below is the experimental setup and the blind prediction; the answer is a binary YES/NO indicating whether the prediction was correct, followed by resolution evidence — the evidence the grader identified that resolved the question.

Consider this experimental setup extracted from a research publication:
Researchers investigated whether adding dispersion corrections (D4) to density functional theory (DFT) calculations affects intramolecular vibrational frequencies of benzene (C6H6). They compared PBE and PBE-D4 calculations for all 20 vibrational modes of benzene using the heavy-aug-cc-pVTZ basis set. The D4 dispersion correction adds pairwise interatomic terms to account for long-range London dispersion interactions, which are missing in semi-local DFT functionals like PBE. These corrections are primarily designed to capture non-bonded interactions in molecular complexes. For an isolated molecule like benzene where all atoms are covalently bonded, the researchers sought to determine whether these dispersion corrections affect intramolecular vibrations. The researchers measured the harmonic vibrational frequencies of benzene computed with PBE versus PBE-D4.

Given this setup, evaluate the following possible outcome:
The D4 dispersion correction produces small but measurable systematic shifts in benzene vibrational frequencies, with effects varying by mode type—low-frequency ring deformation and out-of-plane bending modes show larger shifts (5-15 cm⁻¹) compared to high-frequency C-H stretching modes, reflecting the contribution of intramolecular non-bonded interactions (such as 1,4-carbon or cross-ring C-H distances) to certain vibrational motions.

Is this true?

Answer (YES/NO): NO